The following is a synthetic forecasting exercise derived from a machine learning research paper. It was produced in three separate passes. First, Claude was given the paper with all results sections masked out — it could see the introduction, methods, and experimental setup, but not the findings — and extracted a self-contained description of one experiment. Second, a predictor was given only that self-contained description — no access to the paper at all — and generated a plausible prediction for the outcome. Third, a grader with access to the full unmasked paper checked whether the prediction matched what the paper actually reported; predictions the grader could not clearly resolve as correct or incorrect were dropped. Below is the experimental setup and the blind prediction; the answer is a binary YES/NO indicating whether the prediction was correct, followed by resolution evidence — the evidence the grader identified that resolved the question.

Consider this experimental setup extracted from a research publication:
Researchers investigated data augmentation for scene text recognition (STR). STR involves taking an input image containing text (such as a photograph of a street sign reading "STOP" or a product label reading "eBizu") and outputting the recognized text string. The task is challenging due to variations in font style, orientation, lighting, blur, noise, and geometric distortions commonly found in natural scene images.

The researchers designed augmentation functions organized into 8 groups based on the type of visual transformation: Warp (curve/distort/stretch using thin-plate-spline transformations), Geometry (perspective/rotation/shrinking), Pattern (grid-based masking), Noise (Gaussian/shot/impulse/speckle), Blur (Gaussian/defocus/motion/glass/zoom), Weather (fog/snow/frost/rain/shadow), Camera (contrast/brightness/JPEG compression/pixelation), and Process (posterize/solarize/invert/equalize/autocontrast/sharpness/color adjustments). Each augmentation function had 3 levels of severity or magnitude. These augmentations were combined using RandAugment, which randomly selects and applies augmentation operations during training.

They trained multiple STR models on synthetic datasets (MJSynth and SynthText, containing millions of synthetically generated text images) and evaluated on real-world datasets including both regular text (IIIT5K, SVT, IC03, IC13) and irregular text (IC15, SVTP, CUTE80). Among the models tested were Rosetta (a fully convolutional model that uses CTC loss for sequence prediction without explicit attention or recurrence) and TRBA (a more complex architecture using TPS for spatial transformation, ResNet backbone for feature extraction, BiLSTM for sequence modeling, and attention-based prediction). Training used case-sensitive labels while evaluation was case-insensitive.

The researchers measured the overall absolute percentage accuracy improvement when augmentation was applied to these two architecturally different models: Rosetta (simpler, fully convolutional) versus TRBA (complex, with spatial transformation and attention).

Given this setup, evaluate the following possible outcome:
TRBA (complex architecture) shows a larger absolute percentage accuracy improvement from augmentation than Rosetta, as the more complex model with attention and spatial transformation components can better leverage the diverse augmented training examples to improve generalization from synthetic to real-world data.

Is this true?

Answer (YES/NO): NO